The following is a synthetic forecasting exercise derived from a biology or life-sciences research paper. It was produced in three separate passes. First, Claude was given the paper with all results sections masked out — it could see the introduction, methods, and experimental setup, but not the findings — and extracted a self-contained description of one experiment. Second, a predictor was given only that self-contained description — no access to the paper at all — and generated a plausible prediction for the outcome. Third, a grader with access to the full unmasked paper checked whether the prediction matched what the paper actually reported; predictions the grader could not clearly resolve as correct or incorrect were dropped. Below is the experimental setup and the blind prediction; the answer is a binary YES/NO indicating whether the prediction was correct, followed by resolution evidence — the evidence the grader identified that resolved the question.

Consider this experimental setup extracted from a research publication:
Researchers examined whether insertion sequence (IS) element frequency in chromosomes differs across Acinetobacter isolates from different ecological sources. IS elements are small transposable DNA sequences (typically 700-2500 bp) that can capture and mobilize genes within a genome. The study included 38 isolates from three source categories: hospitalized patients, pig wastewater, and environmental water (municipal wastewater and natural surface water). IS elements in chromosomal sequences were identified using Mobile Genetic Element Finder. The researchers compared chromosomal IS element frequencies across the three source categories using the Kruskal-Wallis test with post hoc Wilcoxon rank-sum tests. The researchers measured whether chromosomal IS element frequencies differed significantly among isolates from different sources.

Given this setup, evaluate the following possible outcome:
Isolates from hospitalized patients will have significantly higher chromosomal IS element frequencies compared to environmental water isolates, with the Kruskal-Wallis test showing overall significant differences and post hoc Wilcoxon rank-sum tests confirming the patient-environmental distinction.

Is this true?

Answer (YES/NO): NO